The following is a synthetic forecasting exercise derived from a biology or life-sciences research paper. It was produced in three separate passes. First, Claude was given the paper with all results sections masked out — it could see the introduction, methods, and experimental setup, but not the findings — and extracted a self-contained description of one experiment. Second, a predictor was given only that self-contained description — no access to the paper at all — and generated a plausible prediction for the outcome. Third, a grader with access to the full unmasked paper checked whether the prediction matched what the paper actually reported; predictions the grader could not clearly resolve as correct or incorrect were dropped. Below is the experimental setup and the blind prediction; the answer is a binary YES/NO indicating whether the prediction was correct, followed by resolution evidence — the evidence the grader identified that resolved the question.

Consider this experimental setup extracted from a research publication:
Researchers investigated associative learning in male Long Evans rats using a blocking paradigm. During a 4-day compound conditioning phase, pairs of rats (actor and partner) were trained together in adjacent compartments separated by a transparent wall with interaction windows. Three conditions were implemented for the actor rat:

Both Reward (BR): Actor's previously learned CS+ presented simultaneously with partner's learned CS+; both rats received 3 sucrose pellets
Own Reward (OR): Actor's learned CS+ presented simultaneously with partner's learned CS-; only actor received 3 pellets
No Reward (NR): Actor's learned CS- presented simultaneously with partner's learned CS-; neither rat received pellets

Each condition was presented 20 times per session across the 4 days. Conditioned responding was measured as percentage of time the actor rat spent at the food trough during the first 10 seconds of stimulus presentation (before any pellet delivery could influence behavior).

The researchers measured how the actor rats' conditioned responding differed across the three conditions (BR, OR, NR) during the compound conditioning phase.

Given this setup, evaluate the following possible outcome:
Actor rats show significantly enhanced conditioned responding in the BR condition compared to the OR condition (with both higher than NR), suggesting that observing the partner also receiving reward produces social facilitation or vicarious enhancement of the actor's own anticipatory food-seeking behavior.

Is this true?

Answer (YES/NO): NO